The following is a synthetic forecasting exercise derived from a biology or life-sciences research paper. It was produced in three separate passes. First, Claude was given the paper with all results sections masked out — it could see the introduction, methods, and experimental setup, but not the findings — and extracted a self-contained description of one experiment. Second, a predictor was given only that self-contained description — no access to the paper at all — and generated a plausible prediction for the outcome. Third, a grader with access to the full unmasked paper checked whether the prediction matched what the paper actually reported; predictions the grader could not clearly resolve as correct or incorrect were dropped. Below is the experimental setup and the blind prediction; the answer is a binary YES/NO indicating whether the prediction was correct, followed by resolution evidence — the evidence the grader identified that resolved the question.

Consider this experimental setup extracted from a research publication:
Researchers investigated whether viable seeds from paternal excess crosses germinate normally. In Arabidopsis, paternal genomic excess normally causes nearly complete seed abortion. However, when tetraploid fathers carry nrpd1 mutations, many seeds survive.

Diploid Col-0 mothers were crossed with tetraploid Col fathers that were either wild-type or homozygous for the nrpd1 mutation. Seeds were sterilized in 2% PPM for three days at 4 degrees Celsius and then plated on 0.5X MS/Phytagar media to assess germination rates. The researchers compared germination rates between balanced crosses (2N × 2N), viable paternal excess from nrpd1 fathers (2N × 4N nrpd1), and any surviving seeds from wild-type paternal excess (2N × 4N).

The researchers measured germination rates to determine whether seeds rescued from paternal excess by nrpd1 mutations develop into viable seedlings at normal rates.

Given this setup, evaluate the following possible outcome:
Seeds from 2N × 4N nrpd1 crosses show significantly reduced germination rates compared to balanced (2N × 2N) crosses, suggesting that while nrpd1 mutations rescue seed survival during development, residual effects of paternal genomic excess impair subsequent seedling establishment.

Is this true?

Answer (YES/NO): YES